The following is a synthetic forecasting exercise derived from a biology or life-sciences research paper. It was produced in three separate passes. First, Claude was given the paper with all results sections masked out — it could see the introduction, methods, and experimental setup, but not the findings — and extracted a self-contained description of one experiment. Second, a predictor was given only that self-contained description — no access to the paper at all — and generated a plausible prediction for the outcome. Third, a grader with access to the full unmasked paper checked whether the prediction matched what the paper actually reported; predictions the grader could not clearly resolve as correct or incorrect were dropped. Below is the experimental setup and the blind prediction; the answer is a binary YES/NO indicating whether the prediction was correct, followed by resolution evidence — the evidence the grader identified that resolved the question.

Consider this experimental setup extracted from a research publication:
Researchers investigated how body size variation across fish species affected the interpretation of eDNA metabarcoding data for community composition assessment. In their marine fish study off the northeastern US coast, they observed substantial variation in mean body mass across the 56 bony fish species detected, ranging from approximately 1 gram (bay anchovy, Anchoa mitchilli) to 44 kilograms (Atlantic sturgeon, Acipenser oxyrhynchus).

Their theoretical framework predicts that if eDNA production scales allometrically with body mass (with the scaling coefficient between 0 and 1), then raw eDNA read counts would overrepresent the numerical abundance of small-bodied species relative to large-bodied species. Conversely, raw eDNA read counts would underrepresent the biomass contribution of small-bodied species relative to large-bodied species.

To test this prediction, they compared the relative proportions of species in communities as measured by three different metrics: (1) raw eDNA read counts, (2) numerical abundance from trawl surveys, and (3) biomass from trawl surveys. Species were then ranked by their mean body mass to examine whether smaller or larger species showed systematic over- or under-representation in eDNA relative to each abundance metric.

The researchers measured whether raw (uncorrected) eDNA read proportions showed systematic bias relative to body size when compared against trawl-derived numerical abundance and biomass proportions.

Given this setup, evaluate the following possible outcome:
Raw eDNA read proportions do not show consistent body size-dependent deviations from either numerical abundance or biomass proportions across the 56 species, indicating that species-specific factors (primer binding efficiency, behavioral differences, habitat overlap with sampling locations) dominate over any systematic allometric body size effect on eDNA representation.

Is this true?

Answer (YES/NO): NO